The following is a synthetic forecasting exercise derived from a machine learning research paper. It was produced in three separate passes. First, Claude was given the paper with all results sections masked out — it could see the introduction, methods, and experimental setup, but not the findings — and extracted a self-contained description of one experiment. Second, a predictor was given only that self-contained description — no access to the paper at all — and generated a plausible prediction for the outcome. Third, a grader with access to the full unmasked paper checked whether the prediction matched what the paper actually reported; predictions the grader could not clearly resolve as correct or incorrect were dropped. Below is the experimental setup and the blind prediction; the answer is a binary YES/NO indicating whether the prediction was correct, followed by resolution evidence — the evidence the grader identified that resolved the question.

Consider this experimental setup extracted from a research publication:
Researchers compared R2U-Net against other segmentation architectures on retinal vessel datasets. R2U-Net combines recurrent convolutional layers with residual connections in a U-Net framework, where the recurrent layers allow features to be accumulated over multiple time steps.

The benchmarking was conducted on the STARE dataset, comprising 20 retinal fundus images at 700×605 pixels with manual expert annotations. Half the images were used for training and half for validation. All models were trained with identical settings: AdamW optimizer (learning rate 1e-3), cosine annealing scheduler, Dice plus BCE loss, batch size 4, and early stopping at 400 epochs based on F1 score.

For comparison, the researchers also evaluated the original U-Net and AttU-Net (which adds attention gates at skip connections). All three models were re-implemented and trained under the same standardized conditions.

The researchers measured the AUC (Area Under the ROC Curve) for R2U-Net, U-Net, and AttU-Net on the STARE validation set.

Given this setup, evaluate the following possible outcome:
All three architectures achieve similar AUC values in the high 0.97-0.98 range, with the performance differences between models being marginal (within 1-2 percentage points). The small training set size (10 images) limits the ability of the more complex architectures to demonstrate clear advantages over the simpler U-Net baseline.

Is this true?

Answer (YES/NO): NO